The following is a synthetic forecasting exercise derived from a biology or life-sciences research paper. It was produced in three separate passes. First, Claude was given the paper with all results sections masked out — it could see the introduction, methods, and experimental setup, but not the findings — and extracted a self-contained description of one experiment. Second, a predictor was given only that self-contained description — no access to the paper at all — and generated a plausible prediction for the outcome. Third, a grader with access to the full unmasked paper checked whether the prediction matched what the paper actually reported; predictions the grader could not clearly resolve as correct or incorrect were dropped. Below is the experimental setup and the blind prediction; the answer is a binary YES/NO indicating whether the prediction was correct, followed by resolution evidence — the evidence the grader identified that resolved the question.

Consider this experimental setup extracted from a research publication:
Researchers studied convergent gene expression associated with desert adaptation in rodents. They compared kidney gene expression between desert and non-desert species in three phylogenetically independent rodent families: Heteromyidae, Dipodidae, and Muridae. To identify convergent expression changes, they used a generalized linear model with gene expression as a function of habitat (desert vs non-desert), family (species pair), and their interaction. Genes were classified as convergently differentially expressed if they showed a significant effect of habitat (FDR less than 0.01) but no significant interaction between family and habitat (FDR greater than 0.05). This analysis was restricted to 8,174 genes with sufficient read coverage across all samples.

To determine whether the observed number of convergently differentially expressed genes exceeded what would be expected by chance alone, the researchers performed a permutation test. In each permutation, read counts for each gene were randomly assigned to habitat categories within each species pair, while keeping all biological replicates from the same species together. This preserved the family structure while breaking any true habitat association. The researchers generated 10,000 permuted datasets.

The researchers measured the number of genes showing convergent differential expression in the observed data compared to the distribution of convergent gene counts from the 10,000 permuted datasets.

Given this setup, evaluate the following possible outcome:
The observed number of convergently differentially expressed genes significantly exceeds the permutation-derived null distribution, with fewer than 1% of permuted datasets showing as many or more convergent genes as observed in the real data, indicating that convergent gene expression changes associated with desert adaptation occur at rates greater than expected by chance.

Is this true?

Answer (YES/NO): YES